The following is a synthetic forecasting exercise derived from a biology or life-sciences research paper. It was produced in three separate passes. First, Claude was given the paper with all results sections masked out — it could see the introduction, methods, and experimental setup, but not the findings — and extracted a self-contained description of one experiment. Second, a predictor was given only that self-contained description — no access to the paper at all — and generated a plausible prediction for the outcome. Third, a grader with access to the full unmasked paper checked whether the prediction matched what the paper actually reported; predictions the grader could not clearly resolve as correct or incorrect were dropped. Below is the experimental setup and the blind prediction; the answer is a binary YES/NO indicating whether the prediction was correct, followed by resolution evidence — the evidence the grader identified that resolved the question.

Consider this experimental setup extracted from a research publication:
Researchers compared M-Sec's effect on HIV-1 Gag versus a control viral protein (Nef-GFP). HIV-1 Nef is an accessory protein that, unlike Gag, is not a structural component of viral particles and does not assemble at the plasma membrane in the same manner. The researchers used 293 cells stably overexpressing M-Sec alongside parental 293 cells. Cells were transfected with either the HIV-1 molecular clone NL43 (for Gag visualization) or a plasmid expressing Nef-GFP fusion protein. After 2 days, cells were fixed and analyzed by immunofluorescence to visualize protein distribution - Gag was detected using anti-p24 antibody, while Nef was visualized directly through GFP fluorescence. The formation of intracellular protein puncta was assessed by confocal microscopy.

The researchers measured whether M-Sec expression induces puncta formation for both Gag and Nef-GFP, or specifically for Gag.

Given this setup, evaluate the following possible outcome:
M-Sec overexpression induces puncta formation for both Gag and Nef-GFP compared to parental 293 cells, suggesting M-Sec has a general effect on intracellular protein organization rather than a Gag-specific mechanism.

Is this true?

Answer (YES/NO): NO